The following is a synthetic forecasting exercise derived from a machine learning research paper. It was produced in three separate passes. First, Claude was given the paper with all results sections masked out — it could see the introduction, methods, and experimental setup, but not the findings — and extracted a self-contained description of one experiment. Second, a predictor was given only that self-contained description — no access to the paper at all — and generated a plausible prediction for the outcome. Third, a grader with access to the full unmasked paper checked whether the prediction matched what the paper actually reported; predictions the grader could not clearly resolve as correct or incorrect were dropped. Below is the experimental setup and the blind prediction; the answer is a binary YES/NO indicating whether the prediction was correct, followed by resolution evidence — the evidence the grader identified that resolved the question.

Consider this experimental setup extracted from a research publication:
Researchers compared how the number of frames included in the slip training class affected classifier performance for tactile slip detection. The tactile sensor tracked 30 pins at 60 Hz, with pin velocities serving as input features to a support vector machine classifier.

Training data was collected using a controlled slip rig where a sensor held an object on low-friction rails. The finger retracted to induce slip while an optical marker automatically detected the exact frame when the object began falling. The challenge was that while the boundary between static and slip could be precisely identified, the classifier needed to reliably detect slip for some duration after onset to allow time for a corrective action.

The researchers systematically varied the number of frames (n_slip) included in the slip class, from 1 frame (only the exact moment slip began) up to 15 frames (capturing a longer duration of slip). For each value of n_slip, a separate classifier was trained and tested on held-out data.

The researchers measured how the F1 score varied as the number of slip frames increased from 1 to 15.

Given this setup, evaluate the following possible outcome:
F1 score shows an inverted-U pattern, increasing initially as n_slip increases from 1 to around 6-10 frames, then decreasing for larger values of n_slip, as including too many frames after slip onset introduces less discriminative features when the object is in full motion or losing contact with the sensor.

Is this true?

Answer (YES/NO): NO